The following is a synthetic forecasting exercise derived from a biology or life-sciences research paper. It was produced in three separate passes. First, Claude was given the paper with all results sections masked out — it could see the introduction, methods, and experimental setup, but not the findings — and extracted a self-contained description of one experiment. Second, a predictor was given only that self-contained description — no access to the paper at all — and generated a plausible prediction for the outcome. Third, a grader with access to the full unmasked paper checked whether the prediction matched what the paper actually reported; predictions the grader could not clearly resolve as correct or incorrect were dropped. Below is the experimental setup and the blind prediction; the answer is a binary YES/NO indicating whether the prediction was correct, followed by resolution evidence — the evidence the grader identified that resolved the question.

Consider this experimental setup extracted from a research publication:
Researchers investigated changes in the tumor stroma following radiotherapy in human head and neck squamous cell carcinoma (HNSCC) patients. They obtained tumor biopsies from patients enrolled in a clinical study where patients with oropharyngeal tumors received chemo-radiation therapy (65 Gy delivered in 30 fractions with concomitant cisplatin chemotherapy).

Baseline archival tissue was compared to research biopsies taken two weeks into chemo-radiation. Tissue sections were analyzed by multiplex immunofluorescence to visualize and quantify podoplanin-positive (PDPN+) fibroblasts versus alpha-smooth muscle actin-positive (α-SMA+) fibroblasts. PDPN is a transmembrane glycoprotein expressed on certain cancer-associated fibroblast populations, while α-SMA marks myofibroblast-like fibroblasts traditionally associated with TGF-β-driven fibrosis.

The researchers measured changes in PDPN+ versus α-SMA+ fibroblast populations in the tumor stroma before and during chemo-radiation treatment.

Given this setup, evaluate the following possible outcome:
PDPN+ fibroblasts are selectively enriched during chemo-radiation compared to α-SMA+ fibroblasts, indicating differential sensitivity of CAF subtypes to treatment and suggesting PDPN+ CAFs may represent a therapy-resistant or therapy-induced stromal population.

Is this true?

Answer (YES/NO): YES